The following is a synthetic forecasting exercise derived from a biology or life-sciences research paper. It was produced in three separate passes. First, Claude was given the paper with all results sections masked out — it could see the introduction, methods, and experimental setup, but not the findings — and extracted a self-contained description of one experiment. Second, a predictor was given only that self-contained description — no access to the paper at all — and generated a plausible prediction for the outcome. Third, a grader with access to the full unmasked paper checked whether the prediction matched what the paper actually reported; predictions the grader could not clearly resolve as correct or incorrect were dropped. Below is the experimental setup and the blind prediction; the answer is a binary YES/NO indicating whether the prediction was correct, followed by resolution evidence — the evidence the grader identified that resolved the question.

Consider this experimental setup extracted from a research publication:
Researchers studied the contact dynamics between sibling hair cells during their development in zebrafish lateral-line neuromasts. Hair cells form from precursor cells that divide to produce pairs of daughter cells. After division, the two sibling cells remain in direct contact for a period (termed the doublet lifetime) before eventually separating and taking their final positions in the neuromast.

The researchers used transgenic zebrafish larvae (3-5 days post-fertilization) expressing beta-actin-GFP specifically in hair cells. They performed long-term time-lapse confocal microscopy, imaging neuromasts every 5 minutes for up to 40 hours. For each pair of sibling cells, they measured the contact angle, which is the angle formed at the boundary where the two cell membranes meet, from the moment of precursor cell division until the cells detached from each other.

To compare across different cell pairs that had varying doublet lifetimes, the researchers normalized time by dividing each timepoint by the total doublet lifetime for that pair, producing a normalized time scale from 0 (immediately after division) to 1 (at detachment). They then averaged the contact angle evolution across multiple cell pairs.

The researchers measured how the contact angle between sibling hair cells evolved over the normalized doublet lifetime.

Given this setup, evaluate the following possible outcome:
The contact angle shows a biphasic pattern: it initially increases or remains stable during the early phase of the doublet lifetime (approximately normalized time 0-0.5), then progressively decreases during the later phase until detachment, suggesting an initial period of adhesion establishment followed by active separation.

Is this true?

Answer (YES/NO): YES